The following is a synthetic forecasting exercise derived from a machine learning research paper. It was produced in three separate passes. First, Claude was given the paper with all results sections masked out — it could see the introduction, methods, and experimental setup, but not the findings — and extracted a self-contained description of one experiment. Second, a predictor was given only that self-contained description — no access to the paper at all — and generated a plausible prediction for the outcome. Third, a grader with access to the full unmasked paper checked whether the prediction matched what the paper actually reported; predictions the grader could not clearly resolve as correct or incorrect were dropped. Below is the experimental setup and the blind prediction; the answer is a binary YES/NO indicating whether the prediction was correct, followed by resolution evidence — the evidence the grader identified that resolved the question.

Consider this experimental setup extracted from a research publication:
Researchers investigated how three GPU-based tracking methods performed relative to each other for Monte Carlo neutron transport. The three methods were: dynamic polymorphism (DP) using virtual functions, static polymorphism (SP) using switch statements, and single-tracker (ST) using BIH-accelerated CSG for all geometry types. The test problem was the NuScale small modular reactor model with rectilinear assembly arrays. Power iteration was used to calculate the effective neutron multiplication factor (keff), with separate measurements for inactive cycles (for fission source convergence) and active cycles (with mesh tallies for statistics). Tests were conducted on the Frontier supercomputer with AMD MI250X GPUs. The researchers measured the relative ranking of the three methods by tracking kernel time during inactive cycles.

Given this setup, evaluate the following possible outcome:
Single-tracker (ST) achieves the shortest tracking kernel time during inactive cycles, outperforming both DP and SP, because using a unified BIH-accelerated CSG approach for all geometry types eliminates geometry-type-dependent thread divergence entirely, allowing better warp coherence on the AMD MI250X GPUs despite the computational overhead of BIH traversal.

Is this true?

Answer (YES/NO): NO